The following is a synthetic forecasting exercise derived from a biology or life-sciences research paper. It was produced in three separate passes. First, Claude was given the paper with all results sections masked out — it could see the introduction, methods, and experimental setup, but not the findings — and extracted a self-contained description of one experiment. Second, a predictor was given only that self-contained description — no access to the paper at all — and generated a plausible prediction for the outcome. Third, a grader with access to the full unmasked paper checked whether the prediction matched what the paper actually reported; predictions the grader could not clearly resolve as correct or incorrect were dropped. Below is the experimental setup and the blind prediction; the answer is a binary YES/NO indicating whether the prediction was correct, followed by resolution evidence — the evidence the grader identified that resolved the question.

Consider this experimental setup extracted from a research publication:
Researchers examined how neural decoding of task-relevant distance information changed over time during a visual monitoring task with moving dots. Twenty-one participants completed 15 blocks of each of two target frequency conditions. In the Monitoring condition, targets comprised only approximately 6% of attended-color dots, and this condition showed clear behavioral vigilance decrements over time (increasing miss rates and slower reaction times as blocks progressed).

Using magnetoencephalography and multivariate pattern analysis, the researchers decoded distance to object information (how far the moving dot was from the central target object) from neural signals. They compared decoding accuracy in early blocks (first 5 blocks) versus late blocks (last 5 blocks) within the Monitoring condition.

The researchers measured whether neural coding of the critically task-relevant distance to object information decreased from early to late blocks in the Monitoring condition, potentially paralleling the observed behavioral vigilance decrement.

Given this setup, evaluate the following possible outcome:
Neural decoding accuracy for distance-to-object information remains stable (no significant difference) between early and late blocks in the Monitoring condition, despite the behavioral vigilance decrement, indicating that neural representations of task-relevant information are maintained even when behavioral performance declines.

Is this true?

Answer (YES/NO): NO